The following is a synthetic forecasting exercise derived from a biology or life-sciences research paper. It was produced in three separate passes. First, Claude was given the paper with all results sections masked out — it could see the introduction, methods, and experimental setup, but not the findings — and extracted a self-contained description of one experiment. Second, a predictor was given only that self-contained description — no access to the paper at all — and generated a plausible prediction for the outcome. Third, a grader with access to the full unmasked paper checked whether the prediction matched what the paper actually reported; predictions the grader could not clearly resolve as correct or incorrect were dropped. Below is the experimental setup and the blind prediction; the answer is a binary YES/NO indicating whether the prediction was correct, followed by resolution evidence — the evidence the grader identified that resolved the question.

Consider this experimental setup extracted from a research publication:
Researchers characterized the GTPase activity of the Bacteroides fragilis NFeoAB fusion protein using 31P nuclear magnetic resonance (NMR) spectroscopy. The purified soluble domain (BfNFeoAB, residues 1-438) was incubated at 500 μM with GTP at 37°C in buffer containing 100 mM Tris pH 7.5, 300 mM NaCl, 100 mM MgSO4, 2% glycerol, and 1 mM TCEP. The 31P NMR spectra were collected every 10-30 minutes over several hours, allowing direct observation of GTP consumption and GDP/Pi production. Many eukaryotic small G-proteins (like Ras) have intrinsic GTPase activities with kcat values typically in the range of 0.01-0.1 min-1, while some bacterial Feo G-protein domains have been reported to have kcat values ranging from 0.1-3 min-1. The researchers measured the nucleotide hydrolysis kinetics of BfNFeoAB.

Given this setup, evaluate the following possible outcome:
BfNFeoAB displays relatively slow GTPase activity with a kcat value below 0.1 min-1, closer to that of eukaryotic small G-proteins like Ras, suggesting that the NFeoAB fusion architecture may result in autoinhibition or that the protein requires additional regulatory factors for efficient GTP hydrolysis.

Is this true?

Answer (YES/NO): YES